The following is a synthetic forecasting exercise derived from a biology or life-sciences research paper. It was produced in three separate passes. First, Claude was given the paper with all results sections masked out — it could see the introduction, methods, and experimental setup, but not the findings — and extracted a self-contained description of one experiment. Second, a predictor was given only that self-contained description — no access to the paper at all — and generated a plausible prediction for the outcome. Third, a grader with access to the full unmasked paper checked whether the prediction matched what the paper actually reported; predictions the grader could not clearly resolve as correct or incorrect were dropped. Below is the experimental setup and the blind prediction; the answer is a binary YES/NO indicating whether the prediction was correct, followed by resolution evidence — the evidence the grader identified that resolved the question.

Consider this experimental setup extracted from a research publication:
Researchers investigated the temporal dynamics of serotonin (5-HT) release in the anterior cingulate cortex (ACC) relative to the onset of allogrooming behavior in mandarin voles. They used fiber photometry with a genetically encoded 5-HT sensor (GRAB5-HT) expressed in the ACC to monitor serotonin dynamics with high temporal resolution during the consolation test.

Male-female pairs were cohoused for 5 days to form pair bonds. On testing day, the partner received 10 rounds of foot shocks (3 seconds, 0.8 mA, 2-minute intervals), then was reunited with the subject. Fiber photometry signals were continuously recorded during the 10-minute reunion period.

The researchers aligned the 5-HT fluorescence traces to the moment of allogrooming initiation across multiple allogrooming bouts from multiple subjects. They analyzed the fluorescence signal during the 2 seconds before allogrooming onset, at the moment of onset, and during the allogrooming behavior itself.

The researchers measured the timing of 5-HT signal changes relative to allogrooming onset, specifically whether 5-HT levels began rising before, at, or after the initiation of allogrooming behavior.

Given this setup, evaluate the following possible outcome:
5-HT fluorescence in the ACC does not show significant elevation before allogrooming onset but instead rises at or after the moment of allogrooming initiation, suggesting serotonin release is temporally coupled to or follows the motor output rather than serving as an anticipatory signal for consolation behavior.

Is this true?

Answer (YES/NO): NO